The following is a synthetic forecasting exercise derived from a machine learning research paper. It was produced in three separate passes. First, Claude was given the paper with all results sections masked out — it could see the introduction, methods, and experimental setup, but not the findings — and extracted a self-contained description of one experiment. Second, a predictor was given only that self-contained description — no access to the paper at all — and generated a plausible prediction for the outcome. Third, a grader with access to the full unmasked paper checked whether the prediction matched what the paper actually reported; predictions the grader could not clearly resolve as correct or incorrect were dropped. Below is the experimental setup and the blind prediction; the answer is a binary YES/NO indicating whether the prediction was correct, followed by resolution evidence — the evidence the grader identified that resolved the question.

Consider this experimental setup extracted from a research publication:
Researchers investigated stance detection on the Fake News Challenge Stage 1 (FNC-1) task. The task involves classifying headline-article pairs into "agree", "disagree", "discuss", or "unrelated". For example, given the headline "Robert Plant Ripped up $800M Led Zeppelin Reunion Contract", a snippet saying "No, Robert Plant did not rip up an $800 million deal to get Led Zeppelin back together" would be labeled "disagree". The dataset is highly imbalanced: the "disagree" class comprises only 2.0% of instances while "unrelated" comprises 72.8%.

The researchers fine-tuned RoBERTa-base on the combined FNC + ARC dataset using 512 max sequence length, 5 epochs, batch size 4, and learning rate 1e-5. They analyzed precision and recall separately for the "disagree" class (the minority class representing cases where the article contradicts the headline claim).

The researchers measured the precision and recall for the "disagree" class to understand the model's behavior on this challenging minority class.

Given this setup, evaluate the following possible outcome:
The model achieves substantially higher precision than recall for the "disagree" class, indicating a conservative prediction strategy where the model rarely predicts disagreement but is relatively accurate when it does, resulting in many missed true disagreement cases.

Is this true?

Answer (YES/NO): NO